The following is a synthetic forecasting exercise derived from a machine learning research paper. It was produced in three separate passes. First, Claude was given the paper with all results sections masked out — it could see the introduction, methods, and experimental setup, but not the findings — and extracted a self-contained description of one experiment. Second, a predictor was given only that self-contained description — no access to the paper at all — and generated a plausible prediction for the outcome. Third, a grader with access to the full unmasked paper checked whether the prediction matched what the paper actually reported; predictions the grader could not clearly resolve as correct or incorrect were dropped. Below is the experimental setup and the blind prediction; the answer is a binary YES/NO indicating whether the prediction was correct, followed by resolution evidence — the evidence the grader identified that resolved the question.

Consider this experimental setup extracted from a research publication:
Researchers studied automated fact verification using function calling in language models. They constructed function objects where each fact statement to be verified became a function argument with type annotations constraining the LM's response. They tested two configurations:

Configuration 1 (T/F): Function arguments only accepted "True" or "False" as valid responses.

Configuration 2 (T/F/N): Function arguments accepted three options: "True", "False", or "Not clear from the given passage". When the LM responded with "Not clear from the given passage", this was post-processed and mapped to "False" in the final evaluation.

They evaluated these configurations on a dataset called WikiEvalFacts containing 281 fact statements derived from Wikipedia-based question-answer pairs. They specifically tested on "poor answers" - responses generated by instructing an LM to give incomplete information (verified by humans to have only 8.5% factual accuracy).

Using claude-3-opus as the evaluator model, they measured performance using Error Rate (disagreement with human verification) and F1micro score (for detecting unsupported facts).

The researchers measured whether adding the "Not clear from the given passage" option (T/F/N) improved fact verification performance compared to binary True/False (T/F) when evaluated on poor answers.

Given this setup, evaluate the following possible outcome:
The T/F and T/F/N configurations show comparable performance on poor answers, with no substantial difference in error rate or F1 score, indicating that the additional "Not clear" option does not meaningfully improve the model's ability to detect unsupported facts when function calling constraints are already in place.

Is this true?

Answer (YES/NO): NO